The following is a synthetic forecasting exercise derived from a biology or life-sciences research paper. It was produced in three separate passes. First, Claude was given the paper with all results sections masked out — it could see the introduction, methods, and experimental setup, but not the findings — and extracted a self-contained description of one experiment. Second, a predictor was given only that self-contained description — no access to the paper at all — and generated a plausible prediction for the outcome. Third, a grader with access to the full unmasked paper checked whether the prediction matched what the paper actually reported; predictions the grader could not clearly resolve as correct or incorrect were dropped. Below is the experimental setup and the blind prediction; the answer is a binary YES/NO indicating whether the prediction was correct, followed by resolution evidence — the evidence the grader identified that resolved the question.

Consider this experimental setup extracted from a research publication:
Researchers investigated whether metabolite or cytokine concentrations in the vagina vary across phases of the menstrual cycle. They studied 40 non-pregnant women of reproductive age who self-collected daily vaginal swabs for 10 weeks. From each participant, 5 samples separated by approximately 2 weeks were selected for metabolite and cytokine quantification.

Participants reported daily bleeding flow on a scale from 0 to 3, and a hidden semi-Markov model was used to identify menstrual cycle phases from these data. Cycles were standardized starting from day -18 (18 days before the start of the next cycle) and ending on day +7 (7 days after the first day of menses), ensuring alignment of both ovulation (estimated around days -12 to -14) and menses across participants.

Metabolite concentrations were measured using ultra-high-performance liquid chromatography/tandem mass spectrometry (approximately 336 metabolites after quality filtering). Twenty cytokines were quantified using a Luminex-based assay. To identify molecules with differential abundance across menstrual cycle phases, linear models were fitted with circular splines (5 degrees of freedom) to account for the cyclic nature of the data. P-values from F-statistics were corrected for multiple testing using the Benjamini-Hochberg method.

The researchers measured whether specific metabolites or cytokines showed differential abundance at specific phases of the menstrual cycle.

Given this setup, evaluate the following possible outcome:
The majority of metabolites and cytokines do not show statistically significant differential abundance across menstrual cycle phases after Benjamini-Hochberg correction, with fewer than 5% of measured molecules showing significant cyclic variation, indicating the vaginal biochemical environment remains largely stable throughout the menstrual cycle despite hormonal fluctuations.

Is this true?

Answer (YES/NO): NO